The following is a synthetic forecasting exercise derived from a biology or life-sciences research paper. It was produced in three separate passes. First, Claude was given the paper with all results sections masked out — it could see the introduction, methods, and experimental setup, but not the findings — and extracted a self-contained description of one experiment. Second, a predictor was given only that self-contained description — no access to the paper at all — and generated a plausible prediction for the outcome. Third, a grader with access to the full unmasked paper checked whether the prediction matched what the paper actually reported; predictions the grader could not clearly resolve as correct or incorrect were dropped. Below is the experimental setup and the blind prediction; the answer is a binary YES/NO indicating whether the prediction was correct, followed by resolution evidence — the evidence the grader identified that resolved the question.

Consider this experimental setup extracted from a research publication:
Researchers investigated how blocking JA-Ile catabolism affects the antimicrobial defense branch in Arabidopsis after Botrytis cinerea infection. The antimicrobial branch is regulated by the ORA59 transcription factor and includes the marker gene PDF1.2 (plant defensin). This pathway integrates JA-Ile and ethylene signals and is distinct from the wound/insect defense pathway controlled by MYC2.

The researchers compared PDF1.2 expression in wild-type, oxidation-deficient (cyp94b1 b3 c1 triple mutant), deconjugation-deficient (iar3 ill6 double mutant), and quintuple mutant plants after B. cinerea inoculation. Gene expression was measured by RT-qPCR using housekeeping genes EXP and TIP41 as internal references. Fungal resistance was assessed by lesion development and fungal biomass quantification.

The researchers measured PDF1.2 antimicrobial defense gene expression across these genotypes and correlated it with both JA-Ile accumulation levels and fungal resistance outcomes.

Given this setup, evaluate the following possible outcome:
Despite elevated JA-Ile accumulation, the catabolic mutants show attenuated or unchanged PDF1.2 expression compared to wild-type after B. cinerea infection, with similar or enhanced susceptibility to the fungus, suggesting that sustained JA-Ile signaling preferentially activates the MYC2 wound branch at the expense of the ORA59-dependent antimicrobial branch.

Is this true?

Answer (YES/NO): NO